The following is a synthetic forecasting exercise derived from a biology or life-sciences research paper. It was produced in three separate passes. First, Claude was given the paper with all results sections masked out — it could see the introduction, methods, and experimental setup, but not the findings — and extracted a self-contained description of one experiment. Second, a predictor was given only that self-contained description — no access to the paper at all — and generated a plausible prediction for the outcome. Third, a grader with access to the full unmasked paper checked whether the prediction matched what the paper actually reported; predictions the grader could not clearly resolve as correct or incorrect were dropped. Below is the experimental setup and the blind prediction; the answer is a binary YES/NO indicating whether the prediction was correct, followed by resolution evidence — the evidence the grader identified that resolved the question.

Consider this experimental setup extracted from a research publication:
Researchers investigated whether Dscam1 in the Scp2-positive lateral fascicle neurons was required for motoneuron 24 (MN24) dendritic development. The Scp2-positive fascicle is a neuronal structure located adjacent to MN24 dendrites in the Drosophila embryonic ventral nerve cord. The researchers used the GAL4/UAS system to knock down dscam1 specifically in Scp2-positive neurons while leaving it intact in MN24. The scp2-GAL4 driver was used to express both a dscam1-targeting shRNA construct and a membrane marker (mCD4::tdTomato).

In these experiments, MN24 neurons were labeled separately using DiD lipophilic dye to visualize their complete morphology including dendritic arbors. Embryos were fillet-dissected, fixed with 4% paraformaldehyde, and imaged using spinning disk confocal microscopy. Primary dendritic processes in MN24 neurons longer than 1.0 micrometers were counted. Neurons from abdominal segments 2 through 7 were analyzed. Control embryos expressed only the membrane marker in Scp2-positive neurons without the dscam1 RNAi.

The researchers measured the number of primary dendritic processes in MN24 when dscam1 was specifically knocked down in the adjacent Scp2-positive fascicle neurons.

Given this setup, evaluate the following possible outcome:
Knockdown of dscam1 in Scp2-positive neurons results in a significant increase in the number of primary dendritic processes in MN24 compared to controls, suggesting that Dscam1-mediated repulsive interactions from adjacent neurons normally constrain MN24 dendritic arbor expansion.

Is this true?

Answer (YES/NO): NO